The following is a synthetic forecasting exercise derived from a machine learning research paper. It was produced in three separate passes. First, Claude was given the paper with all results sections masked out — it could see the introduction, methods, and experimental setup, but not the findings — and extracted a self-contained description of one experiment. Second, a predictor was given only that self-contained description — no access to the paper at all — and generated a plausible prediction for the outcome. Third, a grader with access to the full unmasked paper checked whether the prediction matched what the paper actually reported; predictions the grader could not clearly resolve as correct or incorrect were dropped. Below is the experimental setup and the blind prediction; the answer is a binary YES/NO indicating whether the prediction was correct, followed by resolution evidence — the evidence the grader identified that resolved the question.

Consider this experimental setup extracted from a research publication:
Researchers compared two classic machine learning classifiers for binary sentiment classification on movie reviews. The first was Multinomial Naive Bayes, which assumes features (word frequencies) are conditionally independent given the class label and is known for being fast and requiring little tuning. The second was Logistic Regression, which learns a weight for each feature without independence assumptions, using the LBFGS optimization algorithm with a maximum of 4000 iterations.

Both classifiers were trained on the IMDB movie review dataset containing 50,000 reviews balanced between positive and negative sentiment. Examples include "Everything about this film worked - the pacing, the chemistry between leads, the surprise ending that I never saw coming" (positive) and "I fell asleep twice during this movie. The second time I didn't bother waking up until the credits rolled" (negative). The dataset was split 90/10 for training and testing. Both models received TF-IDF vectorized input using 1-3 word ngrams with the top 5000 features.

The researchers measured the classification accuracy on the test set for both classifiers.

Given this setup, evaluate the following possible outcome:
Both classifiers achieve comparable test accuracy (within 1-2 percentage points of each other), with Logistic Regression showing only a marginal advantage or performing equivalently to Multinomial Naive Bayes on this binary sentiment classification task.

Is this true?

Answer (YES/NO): NO